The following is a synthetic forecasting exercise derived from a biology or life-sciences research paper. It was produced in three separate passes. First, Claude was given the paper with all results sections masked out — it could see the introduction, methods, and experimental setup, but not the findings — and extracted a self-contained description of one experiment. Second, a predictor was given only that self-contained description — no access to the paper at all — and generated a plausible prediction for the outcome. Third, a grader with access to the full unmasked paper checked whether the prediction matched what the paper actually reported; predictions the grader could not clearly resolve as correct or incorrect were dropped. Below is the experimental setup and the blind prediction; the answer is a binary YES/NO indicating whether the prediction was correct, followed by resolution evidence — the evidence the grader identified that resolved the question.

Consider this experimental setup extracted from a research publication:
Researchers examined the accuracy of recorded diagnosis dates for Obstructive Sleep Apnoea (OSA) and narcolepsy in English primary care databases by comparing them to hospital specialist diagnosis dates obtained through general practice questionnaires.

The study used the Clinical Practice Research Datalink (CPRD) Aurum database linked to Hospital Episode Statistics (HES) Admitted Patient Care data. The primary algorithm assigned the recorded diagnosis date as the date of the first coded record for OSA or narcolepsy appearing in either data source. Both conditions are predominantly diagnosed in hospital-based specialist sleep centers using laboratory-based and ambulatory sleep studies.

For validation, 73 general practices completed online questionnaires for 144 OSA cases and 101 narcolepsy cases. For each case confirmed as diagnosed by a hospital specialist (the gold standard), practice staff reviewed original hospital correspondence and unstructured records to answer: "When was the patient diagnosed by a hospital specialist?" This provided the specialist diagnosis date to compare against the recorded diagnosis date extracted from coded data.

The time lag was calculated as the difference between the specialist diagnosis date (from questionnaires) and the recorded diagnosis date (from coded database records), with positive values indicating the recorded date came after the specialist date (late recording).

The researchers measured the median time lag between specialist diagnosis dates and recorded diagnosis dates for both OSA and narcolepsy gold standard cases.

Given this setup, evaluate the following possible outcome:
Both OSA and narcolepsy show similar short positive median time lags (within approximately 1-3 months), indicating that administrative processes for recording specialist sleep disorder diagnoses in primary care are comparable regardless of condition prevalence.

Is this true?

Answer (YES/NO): NO